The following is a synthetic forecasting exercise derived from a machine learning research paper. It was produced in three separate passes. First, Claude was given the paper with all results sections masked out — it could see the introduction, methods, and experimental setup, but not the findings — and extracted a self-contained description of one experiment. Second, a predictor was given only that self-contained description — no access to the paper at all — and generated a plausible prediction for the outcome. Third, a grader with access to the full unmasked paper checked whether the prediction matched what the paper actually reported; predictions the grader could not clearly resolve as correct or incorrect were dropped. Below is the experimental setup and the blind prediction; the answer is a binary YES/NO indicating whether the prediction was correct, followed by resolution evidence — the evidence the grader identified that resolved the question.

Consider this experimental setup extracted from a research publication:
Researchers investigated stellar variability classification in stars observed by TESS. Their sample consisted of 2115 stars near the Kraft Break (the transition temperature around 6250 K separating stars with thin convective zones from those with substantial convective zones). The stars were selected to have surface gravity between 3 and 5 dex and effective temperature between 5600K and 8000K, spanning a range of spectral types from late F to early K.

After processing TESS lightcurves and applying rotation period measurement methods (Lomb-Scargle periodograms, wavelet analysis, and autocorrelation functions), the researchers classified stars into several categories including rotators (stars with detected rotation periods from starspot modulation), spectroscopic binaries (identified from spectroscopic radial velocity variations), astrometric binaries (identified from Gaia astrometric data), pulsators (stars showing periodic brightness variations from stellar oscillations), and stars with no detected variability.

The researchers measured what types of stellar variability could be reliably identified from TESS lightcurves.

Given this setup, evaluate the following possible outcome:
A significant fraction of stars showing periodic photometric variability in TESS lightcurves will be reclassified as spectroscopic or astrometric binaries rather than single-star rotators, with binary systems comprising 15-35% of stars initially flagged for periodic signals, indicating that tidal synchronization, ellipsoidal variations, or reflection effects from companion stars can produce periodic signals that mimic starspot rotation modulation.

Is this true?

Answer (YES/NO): NO